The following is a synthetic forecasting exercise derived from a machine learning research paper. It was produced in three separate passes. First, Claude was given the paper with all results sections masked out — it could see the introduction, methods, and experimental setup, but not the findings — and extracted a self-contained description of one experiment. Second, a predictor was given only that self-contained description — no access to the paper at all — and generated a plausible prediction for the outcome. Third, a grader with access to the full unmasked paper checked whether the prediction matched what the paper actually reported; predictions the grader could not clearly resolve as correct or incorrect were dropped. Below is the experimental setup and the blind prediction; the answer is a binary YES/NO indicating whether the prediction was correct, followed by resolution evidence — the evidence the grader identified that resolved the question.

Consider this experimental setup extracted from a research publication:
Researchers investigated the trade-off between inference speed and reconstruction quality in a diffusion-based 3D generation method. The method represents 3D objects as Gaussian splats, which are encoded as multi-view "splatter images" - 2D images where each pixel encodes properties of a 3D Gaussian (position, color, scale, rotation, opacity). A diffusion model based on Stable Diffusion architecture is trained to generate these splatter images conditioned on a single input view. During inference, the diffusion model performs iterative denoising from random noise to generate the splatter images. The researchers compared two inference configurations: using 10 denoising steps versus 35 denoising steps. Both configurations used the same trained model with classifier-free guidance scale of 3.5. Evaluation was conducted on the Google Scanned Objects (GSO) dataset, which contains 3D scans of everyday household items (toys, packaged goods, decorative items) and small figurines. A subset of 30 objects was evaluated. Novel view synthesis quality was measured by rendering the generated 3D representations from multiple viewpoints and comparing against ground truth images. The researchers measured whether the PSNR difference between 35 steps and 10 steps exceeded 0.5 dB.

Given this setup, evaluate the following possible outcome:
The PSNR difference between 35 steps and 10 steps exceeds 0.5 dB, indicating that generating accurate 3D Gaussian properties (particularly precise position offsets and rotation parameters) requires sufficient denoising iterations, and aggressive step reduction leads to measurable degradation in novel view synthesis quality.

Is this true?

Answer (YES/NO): NO